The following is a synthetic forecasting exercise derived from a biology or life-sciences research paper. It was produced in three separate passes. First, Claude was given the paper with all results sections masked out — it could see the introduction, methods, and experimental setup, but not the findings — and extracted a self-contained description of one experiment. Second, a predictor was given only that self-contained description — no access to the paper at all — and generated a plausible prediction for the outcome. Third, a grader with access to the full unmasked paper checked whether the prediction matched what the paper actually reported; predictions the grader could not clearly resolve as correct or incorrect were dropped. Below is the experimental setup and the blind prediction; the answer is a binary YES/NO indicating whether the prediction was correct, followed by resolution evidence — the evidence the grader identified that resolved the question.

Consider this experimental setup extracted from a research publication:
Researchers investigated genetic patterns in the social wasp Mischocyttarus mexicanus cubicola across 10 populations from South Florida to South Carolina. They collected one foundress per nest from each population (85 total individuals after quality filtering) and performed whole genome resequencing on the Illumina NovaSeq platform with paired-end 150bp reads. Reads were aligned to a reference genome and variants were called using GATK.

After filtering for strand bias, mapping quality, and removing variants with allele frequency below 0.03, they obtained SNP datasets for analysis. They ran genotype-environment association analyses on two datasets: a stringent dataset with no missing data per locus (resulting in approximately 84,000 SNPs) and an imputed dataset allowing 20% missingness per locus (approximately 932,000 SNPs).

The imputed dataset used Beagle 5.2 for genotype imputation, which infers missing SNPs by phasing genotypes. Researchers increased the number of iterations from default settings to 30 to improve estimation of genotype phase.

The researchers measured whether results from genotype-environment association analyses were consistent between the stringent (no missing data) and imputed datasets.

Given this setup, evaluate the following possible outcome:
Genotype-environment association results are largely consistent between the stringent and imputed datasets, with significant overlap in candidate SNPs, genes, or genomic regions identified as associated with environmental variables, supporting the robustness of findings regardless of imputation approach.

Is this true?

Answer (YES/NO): YES